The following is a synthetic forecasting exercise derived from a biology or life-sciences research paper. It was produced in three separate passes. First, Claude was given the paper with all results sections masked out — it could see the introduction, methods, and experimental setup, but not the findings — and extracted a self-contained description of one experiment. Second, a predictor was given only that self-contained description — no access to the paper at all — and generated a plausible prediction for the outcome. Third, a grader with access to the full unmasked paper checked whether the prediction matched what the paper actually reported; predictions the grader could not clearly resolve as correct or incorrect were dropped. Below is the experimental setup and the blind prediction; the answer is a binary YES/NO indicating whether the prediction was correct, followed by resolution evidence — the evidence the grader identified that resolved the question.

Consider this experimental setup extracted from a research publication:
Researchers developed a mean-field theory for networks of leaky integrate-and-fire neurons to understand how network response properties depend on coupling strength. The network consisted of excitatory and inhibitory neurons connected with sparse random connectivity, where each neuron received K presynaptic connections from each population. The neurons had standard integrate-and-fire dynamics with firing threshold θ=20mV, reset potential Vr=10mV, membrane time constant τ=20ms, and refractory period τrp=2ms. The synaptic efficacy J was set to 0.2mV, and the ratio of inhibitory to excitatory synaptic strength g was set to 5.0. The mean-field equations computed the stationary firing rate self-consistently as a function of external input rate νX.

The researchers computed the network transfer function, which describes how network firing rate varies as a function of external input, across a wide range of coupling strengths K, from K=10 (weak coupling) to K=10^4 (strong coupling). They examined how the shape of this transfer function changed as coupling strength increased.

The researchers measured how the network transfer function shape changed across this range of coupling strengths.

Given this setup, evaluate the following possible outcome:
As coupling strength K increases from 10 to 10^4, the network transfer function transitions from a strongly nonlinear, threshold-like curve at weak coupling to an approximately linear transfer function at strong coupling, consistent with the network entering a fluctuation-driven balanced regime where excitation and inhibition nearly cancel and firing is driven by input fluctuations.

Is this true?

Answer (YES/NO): YES